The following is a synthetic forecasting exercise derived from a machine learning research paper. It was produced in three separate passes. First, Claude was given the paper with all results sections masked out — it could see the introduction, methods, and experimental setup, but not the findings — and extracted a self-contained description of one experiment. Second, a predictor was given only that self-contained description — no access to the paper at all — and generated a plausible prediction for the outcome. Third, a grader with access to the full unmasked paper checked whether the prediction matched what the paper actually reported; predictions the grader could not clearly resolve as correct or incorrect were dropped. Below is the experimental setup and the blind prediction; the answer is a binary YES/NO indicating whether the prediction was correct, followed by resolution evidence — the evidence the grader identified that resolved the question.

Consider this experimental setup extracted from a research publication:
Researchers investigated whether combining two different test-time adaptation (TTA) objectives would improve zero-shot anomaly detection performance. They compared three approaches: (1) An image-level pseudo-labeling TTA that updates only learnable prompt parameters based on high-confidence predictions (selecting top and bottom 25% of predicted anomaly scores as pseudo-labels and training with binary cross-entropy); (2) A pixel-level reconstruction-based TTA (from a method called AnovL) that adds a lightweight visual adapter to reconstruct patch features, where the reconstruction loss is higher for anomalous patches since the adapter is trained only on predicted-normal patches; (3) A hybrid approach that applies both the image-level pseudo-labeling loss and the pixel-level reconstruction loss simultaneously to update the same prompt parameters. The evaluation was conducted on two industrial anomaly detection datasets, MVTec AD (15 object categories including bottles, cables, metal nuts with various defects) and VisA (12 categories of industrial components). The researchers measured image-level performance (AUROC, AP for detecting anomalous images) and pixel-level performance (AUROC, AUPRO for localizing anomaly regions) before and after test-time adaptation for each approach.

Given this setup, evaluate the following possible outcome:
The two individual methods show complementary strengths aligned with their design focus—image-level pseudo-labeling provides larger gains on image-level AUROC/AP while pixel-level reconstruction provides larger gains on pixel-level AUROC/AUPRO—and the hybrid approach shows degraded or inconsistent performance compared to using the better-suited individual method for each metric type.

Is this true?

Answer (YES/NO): YES